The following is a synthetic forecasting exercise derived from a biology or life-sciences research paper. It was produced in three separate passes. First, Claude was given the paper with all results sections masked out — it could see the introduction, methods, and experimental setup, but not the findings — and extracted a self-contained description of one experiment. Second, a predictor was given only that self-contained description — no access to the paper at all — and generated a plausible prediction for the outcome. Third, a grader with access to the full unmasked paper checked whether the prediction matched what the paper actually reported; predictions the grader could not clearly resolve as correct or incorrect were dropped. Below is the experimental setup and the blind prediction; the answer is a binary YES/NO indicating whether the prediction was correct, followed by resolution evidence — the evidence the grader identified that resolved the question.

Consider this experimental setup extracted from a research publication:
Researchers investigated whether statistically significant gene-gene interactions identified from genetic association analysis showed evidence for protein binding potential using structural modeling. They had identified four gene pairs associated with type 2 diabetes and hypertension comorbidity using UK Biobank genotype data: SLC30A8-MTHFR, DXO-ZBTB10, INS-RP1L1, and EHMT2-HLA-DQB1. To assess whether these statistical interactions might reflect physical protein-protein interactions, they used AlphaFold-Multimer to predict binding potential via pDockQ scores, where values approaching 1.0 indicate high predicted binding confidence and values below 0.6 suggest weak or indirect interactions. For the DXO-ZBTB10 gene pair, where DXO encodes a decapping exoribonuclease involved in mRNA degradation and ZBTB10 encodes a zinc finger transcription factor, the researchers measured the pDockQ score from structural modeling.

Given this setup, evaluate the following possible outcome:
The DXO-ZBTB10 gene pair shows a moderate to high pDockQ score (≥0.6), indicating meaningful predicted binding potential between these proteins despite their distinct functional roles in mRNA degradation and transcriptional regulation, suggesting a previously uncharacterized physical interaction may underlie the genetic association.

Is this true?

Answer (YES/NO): YES